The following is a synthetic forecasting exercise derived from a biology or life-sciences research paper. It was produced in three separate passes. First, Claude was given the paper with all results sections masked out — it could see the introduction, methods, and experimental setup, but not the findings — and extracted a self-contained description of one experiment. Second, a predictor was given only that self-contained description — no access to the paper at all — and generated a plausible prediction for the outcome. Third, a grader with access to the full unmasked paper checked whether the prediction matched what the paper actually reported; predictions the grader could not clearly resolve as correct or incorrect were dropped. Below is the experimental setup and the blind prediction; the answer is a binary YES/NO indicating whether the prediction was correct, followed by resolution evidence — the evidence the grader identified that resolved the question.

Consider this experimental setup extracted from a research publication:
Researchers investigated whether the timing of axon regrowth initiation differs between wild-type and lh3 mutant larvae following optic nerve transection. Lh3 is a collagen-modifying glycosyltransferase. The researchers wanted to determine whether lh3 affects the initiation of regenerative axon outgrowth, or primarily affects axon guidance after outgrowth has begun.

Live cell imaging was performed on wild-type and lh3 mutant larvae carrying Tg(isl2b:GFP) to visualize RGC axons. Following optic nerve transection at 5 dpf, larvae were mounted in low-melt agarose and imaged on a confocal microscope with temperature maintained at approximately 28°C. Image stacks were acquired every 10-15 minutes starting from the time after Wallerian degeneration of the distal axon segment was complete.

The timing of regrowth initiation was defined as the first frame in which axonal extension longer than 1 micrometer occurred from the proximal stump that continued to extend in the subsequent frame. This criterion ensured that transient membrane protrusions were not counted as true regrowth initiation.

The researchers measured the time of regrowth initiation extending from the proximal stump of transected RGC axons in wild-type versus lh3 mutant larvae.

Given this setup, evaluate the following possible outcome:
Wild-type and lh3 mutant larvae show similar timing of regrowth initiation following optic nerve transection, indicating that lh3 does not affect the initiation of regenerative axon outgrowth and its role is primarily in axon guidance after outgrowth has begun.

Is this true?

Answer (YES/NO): YES